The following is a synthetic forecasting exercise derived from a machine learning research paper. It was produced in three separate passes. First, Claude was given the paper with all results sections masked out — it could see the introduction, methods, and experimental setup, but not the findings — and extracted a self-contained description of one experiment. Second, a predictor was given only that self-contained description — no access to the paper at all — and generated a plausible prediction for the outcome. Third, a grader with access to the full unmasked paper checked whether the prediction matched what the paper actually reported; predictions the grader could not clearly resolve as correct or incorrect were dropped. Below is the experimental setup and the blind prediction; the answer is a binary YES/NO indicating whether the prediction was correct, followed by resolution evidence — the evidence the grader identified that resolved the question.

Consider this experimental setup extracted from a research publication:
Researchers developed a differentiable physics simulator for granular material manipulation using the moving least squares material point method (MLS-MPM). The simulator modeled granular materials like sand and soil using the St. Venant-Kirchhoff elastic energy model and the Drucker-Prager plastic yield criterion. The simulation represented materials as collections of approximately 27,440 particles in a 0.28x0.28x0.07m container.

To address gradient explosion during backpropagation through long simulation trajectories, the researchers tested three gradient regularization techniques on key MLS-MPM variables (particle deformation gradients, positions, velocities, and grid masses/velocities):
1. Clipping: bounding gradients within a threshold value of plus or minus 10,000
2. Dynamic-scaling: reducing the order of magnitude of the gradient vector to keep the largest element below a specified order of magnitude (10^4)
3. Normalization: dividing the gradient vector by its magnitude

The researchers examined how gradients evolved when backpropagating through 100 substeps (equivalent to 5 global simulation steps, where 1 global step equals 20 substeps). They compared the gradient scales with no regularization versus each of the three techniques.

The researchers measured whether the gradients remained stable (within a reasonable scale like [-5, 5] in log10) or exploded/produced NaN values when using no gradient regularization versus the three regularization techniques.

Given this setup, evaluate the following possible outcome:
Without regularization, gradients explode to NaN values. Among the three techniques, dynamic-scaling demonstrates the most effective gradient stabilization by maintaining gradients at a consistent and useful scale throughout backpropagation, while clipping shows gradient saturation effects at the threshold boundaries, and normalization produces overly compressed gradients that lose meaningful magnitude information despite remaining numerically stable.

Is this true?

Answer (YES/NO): NO